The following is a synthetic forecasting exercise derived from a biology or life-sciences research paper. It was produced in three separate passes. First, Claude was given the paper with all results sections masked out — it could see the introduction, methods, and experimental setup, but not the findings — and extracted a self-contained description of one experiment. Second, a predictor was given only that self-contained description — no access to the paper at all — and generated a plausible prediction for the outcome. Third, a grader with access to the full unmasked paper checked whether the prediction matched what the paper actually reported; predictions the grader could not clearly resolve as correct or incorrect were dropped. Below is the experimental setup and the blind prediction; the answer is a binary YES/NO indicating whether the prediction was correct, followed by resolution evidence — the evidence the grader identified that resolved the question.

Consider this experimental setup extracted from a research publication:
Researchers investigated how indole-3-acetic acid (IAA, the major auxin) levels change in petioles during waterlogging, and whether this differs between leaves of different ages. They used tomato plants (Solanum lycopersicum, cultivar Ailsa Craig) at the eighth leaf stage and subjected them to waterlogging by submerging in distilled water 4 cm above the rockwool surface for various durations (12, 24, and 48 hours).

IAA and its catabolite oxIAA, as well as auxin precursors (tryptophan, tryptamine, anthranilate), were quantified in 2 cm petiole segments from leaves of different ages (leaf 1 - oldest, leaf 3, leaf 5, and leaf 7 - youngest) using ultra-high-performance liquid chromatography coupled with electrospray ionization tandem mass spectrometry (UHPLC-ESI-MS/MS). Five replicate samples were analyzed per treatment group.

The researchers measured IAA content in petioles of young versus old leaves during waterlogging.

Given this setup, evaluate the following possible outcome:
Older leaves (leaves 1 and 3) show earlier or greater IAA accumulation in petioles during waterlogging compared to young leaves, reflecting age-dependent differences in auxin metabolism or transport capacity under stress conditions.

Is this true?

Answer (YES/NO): YES